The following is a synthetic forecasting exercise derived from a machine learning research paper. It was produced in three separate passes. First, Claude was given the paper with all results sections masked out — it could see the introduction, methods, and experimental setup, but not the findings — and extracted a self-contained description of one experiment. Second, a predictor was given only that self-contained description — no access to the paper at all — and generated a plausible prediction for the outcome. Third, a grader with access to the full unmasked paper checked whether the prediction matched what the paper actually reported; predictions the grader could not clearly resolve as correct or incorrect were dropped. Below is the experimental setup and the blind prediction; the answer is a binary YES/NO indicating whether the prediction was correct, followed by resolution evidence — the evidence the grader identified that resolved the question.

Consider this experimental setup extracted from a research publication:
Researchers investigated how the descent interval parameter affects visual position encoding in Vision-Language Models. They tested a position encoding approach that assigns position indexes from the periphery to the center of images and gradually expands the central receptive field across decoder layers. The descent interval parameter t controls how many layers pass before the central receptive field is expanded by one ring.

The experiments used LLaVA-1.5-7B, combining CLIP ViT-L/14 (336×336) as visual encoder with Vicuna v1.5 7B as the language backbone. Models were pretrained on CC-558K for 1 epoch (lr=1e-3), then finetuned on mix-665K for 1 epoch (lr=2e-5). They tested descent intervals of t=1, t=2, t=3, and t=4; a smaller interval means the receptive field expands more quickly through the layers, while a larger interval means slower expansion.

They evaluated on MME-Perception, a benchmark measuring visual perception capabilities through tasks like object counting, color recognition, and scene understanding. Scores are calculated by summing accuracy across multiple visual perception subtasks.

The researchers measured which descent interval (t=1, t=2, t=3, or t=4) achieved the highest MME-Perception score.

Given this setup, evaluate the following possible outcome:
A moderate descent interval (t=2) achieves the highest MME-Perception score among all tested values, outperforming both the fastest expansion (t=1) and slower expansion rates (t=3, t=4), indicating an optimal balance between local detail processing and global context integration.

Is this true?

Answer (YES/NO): YES